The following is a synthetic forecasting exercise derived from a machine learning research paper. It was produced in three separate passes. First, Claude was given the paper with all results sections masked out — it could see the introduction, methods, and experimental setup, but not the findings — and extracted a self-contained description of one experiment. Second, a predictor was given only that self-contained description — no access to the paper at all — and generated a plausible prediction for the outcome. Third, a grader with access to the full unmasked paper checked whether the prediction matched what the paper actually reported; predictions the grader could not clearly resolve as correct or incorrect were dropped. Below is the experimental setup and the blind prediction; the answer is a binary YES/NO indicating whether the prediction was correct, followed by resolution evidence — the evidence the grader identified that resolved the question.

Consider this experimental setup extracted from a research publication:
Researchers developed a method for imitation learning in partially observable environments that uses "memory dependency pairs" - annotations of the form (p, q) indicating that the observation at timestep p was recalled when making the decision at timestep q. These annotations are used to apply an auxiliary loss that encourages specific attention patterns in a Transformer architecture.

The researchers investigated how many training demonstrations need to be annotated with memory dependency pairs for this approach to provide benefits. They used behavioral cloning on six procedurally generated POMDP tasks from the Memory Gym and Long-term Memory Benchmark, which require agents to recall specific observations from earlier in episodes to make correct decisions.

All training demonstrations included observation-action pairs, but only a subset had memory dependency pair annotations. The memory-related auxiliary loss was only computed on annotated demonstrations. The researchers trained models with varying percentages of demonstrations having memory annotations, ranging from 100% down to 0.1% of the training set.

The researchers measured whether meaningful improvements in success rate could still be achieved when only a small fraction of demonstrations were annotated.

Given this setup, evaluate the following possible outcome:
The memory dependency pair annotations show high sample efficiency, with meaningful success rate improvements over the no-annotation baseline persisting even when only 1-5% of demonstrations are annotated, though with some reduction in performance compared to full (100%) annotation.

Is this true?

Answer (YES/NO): YES